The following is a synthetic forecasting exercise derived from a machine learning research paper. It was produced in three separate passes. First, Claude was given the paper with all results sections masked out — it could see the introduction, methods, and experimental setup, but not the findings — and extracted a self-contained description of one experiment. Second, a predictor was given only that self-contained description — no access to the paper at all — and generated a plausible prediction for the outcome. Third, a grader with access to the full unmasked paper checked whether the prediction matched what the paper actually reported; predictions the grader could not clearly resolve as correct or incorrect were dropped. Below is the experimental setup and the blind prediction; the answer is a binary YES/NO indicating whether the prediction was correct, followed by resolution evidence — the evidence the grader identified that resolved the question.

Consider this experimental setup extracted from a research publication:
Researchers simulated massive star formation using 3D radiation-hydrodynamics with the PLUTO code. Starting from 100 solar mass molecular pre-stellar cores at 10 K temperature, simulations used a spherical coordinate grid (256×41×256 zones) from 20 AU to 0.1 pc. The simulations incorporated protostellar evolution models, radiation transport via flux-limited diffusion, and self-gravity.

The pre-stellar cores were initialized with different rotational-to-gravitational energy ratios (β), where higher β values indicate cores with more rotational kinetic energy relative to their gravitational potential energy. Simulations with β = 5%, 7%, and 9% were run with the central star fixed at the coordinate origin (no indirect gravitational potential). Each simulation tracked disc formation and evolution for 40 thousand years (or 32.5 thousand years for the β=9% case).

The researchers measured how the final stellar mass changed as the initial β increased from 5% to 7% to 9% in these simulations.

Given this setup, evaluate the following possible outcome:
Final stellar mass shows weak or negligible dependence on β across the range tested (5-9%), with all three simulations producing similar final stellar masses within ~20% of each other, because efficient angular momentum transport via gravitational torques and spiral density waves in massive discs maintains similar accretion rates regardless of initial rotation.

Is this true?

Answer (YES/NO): NO